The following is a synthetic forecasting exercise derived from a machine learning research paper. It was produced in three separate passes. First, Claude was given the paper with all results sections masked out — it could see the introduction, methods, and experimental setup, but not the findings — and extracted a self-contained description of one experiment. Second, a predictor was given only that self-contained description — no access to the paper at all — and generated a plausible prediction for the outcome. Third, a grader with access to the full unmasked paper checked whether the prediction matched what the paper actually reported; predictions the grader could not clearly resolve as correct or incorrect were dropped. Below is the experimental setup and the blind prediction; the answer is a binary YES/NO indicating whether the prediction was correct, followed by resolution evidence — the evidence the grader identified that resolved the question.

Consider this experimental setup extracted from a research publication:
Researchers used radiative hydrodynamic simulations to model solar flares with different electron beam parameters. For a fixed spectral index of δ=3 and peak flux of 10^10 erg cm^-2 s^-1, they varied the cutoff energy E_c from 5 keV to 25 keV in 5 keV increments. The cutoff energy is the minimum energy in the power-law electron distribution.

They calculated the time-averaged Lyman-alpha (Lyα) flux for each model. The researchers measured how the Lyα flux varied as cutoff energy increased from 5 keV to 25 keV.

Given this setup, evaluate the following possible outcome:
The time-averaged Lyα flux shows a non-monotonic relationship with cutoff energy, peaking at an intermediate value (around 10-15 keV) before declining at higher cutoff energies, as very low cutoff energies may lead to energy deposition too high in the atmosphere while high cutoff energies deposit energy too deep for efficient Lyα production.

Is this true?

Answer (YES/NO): YES